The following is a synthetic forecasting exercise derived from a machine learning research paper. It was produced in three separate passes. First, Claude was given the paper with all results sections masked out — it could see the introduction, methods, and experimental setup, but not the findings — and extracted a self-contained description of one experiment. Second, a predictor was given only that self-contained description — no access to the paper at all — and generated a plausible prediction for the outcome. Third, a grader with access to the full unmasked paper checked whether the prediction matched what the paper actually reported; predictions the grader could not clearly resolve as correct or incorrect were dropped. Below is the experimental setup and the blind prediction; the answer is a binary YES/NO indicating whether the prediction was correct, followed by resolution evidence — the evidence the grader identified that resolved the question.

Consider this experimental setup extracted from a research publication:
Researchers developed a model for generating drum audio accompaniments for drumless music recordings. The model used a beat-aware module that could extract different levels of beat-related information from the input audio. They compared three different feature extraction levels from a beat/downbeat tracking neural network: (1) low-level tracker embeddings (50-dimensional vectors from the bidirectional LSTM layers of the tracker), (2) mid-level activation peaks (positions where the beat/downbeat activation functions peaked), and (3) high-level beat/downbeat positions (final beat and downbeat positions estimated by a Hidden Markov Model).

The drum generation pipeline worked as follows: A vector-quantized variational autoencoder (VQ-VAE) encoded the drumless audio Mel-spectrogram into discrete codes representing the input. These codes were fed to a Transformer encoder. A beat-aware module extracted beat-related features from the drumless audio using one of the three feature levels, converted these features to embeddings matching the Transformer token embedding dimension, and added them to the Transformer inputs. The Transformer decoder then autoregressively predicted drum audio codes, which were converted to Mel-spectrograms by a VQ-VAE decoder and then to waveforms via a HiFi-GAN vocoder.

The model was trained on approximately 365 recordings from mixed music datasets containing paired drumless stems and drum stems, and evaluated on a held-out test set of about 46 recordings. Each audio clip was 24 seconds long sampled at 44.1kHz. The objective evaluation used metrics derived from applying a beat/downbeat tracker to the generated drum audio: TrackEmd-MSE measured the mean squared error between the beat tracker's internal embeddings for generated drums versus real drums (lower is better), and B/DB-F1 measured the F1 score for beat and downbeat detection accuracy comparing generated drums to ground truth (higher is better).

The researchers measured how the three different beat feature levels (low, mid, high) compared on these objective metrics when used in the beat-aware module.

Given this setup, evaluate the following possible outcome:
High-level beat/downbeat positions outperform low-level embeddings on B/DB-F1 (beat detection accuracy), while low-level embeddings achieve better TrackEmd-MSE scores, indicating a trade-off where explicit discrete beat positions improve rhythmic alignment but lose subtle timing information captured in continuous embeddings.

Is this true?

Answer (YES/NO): NO